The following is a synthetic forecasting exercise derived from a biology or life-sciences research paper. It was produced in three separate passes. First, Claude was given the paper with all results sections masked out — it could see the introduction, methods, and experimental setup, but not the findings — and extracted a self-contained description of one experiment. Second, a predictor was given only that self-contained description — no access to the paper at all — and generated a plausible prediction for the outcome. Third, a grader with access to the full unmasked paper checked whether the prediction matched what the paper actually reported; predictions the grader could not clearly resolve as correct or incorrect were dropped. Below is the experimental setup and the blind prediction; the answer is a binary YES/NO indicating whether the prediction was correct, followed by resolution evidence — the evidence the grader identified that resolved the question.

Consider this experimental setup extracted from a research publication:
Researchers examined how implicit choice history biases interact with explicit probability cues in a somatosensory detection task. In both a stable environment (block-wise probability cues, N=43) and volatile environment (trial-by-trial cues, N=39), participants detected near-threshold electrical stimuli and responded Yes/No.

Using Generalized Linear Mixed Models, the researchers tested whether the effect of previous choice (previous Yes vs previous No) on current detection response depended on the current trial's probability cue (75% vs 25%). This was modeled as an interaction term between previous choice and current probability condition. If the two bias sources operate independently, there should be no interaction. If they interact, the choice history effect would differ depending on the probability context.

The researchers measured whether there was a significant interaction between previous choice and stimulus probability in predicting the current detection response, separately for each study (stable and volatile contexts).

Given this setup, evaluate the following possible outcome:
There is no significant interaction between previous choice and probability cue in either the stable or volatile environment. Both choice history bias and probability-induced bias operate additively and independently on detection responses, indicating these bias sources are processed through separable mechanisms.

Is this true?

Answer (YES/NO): NO